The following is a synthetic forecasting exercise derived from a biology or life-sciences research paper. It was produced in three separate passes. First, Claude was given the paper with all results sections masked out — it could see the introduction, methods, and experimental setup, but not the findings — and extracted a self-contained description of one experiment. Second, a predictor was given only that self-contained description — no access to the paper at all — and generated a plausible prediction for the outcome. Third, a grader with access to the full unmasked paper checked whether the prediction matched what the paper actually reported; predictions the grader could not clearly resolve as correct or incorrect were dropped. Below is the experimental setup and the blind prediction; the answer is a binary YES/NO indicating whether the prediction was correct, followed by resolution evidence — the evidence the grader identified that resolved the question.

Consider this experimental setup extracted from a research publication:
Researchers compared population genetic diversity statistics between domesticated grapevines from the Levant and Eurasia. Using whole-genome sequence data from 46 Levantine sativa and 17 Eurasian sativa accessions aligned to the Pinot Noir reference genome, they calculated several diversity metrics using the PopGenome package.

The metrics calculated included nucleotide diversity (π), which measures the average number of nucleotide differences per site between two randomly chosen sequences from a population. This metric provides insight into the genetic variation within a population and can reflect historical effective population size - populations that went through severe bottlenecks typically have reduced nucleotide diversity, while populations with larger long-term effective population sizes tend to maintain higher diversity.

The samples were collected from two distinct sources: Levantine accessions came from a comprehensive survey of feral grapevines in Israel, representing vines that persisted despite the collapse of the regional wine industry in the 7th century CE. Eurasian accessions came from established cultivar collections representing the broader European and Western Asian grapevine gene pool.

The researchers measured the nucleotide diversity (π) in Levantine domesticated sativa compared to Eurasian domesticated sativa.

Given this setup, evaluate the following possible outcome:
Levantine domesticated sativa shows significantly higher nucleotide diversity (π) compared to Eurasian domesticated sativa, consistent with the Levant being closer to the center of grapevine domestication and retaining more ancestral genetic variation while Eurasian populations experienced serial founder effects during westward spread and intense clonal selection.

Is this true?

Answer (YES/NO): NO